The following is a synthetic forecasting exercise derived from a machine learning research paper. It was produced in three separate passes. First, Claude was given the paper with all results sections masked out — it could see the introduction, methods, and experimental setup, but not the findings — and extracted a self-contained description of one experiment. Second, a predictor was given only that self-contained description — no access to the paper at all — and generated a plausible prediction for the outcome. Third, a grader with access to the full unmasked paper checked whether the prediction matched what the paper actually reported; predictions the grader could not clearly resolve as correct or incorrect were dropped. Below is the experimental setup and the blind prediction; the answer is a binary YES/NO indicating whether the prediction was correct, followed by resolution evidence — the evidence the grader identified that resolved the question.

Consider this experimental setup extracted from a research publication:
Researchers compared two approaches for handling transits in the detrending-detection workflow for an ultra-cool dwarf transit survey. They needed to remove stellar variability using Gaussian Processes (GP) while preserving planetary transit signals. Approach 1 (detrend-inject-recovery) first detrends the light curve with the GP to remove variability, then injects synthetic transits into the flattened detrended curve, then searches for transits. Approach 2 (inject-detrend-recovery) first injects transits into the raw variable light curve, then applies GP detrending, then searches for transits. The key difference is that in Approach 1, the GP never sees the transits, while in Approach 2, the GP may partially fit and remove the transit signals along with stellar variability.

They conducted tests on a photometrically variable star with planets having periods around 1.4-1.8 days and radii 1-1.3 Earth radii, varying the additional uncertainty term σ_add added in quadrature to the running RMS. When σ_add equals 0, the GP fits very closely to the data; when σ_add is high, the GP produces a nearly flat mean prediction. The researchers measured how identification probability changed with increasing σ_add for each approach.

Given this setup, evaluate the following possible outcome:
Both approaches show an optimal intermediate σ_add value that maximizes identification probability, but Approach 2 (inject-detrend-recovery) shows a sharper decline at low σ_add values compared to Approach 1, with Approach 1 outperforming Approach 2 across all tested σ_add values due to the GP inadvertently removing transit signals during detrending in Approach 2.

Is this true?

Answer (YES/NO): NO